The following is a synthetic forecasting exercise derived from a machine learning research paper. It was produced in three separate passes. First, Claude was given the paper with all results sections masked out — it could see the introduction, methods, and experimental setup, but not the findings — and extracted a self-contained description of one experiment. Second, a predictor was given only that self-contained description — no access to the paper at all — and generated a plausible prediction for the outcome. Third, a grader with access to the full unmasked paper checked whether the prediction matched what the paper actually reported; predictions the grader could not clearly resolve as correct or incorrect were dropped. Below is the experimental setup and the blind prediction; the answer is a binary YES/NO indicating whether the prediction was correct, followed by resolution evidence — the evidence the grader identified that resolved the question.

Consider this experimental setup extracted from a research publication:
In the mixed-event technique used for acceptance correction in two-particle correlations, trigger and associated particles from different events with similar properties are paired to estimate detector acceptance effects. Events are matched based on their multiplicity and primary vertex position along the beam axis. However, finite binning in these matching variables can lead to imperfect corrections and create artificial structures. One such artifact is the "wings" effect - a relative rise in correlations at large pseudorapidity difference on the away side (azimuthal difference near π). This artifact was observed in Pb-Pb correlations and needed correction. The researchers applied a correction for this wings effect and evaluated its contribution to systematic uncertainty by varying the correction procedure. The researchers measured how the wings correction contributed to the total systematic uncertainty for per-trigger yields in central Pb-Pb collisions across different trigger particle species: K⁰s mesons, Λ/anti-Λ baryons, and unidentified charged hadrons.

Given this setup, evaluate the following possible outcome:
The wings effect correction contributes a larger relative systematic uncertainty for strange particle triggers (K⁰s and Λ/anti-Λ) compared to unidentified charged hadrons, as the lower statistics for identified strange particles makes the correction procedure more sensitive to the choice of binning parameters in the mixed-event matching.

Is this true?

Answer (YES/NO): NO